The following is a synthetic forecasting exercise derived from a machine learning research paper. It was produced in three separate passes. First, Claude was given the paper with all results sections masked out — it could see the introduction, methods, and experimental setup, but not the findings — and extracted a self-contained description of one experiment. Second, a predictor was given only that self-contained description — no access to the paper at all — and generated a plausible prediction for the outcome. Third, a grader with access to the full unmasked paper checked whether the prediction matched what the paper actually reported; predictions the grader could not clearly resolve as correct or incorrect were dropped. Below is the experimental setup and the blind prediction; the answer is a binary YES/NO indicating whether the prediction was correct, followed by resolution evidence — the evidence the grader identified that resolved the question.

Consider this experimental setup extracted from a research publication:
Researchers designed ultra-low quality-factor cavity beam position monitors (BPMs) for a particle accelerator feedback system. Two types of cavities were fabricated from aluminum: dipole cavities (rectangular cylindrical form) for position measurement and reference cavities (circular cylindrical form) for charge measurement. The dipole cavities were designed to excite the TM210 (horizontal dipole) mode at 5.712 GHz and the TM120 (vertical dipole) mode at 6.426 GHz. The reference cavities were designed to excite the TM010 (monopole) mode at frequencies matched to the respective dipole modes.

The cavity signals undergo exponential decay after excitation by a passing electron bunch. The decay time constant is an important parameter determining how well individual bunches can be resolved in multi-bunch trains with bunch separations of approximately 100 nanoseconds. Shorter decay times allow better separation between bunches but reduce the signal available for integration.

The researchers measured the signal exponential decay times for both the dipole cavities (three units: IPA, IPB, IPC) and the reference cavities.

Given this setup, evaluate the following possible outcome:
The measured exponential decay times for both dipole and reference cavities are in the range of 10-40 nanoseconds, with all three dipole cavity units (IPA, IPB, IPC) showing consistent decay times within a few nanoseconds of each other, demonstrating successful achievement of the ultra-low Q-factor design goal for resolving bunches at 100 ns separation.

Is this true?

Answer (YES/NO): YES